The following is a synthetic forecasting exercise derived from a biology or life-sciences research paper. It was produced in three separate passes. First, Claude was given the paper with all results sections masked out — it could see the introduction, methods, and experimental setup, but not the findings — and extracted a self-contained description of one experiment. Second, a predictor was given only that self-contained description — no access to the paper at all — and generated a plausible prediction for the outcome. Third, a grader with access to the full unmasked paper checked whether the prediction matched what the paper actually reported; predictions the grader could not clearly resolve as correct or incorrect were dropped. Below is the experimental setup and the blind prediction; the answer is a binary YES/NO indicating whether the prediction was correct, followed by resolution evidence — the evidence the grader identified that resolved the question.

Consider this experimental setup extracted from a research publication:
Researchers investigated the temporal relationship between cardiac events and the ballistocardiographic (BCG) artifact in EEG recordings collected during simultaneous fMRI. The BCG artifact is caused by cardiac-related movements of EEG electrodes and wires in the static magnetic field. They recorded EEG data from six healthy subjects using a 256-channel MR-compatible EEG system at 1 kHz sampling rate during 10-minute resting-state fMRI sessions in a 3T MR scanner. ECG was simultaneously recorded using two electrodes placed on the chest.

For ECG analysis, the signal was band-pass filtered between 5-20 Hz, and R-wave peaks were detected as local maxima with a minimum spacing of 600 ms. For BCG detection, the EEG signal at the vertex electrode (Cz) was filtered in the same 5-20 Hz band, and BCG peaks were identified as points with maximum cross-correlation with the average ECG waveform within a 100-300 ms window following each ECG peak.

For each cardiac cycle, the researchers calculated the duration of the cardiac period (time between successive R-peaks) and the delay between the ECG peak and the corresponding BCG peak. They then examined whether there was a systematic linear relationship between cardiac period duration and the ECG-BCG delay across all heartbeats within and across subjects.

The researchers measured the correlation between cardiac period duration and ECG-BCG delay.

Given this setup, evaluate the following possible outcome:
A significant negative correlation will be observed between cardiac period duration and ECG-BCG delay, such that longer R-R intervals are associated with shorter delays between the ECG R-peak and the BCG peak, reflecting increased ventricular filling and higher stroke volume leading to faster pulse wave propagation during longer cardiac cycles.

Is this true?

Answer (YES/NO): NO